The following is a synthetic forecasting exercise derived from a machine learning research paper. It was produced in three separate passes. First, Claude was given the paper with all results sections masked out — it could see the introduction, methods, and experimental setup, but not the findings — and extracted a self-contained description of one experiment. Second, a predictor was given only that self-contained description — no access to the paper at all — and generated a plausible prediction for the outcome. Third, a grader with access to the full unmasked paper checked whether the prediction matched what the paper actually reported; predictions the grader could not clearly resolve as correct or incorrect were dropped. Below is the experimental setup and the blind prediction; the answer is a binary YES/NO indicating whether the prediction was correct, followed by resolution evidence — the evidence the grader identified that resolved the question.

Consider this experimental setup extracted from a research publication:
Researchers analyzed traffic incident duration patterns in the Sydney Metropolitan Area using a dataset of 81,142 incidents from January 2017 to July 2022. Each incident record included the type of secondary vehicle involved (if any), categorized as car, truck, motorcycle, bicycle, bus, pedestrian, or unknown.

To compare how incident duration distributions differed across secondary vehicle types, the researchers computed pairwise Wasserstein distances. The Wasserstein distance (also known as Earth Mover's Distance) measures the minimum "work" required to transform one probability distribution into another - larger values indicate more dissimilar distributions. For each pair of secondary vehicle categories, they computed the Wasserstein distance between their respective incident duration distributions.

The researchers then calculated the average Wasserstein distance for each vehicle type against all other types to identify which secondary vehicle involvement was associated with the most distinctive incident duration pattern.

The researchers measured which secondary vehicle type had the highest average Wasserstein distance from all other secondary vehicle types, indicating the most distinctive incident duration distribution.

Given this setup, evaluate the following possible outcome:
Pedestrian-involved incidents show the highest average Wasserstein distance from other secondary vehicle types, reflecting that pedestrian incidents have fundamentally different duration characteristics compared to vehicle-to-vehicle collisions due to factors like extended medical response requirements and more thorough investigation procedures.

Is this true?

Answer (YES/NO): NO